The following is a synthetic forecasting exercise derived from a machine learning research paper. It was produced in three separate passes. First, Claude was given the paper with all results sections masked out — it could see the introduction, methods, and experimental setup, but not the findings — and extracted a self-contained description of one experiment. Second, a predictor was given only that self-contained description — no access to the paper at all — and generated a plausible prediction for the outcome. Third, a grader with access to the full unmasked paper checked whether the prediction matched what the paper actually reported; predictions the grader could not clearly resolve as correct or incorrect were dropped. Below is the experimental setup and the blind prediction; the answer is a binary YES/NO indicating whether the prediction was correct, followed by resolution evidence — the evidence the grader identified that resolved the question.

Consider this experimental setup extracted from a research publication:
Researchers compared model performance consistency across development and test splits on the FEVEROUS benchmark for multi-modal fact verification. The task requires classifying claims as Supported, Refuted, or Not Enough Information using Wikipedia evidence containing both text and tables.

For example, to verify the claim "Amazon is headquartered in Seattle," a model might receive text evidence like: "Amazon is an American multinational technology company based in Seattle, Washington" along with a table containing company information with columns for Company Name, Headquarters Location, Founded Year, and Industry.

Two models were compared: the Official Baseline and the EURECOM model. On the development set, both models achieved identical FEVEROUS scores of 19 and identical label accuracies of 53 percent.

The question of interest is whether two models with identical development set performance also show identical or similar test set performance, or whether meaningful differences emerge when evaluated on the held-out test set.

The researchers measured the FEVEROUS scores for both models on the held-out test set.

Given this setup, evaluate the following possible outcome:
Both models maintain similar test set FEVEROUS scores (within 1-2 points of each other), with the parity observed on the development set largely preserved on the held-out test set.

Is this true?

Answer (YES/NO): NO